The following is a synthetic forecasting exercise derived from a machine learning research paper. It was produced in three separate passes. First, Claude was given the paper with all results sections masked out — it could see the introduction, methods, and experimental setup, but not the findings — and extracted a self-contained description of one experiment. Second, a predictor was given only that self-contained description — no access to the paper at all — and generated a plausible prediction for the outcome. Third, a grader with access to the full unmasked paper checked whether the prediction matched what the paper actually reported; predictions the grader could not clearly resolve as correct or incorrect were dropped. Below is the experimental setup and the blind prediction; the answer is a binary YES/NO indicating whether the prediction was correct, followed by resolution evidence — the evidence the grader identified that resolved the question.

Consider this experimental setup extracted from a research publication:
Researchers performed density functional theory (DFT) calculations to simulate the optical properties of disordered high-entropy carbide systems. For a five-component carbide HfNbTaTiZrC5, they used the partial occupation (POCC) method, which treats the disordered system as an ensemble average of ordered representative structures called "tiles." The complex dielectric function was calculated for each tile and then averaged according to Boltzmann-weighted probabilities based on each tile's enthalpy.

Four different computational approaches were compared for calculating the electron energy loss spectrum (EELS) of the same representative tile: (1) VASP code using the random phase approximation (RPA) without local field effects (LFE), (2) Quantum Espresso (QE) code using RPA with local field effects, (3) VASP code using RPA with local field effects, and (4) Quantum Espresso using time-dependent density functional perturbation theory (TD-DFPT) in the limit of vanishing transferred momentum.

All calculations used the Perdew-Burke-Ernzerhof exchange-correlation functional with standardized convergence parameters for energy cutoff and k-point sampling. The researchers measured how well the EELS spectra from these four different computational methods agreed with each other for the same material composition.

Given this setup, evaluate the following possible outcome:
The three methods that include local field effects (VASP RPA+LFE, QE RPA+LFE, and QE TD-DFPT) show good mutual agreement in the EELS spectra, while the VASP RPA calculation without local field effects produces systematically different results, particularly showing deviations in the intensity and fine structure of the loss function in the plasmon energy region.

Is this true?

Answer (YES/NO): NO